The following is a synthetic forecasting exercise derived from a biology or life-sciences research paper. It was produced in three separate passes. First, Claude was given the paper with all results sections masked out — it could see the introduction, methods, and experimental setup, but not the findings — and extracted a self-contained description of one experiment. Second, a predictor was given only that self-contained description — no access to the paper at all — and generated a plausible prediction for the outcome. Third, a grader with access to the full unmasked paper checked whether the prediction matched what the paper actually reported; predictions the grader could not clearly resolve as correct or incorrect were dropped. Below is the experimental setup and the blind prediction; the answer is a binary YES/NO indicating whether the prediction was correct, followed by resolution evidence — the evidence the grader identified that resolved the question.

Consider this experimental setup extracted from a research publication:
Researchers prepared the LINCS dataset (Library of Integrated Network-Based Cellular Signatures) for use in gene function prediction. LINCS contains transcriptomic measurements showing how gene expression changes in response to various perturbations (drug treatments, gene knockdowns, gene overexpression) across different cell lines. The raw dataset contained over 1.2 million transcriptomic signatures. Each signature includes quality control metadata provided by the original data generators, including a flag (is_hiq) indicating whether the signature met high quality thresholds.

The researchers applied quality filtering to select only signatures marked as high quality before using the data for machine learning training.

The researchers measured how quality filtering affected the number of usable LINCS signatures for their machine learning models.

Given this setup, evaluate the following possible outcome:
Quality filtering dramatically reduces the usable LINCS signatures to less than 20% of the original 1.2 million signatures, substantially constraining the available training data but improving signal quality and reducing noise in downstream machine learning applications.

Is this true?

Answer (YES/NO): NO